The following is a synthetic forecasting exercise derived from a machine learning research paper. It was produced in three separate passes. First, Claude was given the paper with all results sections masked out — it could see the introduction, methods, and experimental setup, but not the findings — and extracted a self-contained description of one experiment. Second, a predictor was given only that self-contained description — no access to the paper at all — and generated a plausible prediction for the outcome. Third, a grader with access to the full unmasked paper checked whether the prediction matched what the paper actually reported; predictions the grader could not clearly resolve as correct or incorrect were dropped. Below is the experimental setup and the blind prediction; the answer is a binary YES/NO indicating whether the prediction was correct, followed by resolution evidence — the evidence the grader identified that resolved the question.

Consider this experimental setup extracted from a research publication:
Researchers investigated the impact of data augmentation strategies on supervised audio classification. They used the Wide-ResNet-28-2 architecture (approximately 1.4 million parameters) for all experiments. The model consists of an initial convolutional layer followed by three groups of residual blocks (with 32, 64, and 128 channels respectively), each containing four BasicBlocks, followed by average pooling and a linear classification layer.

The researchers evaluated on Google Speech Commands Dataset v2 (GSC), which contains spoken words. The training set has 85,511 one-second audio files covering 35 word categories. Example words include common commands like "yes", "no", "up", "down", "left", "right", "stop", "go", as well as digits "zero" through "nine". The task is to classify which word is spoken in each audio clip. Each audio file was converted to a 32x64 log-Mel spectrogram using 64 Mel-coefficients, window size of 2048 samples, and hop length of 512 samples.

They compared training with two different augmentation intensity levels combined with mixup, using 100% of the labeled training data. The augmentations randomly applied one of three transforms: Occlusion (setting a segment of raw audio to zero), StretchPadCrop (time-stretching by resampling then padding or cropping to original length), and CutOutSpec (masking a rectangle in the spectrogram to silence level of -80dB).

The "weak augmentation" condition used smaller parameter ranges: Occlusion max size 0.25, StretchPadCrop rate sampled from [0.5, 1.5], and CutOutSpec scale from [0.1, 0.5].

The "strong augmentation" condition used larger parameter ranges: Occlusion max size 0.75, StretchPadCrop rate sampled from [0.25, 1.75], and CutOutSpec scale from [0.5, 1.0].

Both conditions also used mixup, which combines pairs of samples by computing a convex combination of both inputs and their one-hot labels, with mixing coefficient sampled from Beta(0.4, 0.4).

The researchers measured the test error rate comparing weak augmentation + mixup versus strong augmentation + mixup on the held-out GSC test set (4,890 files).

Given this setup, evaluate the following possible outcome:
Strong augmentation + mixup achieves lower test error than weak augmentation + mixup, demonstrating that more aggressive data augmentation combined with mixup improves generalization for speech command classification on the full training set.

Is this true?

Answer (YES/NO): YES